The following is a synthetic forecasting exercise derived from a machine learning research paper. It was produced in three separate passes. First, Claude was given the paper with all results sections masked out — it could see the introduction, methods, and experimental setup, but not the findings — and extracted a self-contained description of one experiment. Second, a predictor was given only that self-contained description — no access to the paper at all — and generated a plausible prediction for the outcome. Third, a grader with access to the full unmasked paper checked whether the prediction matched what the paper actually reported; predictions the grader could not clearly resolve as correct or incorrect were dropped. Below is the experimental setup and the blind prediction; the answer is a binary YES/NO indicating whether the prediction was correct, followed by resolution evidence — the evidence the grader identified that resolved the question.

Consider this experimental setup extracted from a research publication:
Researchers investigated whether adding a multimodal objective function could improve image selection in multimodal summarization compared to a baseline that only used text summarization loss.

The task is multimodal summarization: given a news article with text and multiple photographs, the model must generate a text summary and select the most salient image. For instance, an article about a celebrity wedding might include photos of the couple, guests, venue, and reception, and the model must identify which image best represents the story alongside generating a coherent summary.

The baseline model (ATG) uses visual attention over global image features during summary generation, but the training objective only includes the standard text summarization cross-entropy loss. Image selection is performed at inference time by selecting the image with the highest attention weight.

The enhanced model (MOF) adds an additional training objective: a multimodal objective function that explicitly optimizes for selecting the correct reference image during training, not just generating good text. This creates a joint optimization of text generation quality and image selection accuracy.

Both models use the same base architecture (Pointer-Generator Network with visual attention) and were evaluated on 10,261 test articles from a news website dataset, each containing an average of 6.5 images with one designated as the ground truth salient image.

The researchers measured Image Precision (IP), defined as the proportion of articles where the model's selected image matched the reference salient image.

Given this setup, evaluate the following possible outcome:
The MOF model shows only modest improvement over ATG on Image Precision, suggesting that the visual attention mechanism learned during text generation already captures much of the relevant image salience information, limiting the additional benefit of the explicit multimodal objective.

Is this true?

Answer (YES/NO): YES